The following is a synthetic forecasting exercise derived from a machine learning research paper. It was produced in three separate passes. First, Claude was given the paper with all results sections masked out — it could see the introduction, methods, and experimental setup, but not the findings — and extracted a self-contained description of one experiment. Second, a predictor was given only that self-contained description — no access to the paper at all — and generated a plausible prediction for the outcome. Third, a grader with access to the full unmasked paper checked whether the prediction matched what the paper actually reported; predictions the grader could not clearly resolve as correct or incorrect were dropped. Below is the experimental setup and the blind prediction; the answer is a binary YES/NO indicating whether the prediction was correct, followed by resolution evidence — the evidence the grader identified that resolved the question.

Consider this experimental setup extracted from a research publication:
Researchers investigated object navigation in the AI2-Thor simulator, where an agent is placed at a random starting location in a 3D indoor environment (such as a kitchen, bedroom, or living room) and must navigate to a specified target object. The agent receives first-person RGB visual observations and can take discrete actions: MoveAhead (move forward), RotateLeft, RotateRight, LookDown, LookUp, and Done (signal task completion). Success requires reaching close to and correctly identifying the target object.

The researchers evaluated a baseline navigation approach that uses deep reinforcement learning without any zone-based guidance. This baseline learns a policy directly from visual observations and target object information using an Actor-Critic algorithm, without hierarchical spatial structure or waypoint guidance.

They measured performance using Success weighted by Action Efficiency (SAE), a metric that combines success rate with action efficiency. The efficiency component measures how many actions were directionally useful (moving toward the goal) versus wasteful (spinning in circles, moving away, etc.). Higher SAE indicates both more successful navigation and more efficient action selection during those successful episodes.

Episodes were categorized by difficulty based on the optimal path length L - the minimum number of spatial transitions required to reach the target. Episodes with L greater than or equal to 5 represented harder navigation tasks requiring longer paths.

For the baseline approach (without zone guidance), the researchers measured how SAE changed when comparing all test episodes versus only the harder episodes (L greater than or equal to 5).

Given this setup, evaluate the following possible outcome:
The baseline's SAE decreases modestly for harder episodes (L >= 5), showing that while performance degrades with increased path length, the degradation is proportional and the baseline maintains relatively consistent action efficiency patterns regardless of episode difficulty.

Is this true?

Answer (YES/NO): NO